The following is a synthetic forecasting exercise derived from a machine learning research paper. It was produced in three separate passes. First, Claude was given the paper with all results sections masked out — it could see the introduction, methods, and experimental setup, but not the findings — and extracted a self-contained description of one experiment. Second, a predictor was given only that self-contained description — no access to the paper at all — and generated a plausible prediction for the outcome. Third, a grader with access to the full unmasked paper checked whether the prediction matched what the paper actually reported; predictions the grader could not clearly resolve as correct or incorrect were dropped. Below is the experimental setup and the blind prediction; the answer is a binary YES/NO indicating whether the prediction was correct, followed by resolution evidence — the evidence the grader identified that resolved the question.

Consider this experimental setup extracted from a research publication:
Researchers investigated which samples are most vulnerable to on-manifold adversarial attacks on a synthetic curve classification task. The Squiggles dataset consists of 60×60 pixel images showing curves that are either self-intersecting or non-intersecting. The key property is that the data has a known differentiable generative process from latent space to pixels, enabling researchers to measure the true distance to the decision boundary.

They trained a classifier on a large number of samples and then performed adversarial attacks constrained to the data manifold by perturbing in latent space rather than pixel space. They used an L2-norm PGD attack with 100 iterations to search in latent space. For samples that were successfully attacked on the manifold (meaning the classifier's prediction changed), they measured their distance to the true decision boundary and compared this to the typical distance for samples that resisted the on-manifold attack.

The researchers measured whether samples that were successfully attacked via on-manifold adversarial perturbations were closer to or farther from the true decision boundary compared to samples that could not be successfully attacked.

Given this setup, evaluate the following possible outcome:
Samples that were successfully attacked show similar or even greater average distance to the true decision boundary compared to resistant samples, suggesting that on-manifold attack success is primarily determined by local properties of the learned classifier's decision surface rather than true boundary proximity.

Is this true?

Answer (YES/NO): NO